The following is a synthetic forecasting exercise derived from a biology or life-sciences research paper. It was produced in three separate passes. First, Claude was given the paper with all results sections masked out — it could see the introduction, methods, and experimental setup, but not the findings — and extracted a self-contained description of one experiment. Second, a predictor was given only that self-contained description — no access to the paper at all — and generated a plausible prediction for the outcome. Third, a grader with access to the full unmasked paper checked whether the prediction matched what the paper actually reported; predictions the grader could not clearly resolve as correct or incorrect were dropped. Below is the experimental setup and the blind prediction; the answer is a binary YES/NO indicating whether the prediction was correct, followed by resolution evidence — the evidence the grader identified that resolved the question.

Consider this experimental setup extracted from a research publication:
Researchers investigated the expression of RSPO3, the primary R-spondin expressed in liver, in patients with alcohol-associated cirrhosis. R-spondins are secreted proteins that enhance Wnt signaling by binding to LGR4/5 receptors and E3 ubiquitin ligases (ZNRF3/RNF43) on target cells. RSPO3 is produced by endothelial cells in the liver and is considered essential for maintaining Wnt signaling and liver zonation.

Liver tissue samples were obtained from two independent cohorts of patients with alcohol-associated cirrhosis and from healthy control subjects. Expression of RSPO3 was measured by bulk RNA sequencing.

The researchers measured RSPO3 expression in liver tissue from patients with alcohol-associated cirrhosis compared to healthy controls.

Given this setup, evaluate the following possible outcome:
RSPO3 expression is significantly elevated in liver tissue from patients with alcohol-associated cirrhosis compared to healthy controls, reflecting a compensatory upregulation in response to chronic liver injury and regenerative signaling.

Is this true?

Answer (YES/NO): NO